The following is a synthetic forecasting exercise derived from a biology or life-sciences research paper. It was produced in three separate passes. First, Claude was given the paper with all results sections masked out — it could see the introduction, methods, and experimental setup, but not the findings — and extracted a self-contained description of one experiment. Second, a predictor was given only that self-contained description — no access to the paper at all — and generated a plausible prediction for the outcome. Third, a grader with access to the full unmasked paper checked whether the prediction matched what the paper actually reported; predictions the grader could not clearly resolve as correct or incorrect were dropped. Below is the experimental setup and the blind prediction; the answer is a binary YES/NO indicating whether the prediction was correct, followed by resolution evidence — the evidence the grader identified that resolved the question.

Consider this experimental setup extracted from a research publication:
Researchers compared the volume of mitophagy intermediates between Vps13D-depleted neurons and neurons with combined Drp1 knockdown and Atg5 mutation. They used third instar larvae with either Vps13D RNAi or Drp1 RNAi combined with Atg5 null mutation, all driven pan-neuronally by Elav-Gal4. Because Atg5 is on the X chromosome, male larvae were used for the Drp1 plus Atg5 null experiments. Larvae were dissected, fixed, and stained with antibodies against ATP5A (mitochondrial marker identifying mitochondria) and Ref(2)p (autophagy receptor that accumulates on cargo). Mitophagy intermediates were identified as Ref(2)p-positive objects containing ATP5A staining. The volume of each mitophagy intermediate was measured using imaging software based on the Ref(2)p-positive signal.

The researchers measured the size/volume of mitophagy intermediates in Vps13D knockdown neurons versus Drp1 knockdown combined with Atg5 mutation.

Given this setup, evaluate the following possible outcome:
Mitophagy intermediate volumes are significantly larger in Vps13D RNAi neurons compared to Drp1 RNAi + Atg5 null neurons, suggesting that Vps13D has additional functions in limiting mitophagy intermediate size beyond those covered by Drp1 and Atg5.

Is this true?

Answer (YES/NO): NO